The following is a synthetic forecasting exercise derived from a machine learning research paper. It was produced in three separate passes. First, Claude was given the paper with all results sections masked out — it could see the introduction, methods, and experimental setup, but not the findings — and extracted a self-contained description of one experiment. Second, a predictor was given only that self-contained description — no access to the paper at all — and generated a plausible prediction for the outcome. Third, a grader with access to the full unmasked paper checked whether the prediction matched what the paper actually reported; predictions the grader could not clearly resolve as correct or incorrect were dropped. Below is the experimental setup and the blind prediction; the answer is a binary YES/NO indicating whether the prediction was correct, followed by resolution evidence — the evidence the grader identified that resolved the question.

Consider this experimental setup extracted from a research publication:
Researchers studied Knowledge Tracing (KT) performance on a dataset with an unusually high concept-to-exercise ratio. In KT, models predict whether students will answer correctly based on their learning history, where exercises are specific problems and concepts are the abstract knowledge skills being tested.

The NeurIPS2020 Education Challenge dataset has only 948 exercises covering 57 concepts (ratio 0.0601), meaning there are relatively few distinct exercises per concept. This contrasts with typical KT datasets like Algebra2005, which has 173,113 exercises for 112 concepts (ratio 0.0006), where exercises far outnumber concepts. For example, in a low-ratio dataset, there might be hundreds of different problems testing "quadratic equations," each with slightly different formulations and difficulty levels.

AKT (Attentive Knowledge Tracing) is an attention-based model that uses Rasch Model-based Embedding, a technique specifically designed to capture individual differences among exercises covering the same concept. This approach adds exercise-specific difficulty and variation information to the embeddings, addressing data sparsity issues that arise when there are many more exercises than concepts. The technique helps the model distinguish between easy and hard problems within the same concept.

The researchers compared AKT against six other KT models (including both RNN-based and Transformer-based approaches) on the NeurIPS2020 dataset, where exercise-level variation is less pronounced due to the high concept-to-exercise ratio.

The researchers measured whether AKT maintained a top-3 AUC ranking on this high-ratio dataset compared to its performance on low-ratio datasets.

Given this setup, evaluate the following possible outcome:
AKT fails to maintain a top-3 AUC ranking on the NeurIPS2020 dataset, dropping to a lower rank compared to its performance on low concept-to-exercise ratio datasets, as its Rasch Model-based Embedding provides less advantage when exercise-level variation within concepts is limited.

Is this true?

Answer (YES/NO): NO